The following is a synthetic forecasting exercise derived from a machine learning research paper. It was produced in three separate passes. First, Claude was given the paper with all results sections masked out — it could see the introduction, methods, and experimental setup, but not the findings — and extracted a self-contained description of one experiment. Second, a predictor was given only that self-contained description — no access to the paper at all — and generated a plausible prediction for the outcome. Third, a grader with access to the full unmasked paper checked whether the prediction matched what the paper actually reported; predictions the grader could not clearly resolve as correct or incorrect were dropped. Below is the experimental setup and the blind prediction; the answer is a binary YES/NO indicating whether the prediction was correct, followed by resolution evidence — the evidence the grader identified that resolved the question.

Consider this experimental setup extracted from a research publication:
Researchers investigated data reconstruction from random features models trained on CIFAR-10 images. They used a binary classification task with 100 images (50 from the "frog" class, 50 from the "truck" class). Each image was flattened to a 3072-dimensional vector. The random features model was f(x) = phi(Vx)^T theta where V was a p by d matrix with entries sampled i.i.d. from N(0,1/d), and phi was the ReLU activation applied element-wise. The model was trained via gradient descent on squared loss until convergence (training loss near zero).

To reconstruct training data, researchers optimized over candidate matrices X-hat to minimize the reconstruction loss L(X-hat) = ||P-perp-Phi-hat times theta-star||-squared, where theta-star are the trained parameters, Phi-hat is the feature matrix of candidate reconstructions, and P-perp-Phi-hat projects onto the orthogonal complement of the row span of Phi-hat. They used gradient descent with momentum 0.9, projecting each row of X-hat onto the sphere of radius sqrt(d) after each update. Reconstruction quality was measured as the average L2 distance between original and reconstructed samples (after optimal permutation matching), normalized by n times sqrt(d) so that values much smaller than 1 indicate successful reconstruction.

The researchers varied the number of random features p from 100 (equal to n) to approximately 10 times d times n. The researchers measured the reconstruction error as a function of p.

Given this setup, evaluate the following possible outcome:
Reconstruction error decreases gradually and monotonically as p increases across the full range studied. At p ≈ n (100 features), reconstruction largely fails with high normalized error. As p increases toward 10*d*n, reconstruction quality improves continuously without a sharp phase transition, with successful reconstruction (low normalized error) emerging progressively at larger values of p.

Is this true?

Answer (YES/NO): NO